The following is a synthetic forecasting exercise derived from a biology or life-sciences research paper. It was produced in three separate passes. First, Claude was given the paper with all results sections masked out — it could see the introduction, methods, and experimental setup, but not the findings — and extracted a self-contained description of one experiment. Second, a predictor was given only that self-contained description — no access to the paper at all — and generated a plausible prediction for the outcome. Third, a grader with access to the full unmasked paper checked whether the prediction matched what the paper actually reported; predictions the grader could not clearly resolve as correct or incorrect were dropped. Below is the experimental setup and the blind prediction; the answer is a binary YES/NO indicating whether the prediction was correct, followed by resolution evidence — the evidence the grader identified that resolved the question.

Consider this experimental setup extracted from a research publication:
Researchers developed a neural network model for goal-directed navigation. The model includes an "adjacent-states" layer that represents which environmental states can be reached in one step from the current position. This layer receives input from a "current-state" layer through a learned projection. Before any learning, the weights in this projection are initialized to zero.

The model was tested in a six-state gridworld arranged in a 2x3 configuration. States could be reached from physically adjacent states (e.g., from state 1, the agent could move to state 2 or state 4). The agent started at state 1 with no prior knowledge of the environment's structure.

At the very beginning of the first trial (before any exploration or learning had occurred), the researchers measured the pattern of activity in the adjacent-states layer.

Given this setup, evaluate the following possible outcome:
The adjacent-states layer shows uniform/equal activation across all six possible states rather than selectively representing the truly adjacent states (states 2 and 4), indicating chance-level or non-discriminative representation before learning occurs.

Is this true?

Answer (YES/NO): NO